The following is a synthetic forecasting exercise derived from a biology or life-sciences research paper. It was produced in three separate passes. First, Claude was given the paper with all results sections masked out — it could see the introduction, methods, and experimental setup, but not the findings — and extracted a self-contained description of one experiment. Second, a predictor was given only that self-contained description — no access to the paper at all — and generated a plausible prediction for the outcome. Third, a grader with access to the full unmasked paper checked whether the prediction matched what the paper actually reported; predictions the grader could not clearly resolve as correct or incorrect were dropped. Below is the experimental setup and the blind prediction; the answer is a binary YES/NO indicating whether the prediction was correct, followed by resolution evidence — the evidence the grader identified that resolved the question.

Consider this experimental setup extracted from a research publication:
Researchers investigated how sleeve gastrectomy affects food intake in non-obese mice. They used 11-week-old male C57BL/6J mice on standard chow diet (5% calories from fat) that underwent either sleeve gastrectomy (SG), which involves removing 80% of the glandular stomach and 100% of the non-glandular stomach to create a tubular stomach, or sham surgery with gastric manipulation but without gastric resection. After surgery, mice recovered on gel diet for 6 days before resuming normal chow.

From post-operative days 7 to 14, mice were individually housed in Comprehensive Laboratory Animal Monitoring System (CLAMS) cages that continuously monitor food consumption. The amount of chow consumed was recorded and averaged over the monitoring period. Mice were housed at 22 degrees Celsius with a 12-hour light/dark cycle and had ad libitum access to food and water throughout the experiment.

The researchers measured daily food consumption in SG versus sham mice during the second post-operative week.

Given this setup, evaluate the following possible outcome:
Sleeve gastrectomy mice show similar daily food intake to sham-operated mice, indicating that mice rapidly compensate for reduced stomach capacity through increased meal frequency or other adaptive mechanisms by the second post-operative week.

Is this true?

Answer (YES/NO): YES